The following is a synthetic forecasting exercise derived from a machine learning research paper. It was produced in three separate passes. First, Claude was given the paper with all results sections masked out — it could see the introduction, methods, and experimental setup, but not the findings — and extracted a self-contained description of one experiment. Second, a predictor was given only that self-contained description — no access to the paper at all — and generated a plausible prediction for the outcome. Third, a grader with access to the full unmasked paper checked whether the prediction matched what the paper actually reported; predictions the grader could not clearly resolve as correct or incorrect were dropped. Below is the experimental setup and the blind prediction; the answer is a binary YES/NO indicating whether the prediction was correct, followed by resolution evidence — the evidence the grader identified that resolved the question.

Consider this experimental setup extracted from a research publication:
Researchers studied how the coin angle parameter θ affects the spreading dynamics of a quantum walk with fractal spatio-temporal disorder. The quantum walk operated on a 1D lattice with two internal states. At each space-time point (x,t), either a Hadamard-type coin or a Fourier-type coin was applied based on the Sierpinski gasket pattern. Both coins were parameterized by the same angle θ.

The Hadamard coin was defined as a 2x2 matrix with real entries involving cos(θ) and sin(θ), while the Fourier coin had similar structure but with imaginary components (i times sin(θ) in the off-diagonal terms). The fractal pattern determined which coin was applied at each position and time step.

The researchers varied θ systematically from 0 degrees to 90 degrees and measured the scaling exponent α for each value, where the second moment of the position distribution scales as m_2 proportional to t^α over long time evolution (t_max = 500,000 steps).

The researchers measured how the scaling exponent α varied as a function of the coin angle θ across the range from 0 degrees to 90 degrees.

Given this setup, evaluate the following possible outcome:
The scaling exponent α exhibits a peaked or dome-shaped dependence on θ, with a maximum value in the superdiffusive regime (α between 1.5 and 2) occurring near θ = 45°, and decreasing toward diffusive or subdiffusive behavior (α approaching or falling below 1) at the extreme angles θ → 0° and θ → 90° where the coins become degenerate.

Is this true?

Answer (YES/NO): NO